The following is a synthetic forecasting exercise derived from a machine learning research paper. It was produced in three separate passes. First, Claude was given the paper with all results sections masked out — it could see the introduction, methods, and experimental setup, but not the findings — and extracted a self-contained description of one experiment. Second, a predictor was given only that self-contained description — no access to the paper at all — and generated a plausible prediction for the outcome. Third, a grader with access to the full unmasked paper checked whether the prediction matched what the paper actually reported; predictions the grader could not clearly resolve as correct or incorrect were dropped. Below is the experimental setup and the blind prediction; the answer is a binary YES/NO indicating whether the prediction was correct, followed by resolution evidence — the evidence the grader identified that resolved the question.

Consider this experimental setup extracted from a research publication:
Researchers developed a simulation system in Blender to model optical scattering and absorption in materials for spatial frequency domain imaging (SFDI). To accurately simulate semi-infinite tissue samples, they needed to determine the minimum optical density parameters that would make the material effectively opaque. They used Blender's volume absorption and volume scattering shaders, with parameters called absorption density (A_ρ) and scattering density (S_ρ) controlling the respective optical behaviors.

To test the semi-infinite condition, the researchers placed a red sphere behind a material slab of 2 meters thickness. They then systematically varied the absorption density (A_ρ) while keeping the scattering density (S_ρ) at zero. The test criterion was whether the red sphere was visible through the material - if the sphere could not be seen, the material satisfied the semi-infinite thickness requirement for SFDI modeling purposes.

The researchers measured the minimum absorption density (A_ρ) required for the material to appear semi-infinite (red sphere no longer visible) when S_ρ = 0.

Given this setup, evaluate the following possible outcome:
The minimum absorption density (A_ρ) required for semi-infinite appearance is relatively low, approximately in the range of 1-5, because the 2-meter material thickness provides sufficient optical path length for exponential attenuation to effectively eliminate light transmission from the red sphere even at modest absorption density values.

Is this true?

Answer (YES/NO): YES